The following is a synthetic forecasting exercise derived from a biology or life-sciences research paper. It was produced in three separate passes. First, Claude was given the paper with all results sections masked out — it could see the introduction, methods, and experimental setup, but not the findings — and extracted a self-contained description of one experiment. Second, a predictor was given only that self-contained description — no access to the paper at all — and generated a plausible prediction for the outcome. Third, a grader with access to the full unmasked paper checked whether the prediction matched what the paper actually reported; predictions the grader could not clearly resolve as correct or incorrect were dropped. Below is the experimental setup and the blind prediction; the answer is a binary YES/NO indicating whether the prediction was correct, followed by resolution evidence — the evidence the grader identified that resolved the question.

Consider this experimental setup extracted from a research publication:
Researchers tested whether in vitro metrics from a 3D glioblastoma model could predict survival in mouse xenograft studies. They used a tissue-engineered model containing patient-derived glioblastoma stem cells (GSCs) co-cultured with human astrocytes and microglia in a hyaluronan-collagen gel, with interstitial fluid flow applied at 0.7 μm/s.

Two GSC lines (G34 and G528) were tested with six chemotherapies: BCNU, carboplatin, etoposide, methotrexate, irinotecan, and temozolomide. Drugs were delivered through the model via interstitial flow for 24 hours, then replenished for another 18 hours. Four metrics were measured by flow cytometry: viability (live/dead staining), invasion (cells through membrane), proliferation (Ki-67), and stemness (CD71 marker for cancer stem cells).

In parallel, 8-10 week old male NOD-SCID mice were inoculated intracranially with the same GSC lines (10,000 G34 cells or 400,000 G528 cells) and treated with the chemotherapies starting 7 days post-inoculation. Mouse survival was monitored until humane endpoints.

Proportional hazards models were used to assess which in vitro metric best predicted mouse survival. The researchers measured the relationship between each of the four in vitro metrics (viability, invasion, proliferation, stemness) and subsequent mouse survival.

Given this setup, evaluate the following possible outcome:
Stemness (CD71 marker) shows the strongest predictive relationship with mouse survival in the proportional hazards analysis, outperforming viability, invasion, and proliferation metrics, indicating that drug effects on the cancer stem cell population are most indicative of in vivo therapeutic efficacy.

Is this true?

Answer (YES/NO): YES